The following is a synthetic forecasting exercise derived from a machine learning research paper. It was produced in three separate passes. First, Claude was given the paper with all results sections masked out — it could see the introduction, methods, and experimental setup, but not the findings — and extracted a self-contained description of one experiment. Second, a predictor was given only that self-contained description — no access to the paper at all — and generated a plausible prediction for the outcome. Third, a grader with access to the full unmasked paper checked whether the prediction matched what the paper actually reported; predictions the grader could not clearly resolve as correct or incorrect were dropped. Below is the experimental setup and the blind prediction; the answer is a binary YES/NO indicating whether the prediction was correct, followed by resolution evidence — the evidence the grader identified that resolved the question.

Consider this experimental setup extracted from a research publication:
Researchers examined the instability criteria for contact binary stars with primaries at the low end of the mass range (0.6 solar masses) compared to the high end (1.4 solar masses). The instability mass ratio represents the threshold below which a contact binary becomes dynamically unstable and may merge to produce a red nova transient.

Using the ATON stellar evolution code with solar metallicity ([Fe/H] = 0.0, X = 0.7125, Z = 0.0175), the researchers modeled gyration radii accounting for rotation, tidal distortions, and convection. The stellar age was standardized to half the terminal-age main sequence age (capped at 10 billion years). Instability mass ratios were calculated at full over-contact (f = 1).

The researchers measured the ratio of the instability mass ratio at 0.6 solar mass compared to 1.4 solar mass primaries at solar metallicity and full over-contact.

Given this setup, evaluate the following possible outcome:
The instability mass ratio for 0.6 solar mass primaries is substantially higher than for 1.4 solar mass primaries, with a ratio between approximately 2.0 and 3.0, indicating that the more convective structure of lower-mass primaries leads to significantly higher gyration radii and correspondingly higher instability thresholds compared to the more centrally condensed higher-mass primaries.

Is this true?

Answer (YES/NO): NO